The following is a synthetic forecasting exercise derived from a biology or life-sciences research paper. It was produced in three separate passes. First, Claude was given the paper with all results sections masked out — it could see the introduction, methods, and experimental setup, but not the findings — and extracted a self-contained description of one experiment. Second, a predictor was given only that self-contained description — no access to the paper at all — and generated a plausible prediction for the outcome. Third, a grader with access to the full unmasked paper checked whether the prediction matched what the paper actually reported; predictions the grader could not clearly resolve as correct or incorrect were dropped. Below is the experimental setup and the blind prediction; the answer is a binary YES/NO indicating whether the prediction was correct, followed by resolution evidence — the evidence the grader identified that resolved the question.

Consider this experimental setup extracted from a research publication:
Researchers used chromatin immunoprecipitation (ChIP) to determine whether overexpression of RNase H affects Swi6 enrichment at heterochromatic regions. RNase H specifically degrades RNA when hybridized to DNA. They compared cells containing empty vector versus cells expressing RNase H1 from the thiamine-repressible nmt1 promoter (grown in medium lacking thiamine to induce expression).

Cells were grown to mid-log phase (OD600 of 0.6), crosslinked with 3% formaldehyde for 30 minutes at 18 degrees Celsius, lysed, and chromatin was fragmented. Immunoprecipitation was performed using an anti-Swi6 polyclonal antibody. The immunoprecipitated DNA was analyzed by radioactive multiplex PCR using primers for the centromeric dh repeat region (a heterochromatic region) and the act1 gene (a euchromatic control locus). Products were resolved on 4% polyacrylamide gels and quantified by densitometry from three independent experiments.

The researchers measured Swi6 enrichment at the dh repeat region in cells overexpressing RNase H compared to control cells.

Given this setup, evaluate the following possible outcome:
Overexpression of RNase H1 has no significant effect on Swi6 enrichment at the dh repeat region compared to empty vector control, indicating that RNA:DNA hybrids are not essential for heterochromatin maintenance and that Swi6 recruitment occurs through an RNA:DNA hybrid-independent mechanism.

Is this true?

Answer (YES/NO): NO